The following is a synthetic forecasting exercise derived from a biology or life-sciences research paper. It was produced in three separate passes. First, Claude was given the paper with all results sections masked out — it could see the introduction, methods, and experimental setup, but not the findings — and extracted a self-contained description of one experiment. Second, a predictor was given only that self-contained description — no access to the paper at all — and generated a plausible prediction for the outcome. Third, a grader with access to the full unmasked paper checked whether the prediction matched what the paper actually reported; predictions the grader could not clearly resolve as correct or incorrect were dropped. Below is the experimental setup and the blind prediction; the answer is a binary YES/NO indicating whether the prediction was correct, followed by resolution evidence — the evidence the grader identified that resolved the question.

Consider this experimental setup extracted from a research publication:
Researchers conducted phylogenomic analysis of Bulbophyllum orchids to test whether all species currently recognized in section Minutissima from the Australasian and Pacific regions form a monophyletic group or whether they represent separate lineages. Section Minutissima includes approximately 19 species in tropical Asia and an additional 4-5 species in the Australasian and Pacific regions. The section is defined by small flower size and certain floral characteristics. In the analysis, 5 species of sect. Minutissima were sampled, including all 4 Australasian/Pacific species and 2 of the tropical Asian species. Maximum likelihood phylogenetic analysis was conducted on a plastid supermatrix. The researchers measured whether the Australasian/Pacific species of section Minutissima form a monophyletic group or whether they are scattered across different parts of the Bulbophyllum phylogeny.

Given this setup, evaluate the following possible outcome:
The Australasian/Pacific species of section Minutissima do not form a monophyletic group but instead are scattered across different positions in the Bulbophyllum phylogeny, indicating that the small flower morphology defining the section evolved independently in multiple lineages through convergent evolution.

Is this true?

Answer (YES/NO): YES